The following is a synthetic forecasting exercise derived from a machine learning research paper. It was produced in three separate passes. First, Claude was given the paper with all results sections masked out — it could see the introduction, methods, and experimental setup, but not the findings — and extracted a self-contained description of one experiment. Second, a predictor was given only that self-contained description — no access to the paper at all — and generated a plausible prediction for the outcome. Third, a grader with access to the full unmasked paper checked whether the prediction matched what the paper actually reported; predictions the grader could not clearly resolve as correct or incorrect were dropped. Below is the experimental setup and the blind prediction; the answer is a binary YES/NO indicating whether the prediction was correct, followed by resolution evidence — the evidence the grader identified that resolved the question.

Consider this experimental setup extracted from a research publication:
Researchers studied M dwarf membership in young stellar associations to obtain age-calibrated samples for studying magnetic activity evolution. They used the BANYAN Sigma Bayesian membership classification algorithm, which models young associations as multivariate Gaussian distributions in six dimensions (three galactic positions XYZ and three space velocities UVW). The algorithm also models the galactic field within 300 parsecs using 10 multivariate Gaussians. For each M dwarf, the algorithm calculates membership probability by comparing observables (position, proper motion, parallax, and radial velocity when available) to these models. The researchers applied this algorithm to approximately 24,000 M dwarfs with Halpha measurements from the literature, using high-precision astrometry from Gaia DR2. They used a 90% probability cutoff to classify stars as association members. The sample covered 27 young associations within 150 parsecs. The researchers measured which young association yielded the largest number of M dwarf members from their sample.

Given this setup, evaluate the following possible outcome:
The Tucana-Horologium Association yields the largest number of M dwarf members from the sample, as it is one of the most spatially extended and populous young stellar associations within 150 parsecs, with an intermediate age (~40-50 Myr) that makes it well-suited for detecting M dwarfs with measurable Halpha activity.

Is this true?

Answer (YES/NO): NO